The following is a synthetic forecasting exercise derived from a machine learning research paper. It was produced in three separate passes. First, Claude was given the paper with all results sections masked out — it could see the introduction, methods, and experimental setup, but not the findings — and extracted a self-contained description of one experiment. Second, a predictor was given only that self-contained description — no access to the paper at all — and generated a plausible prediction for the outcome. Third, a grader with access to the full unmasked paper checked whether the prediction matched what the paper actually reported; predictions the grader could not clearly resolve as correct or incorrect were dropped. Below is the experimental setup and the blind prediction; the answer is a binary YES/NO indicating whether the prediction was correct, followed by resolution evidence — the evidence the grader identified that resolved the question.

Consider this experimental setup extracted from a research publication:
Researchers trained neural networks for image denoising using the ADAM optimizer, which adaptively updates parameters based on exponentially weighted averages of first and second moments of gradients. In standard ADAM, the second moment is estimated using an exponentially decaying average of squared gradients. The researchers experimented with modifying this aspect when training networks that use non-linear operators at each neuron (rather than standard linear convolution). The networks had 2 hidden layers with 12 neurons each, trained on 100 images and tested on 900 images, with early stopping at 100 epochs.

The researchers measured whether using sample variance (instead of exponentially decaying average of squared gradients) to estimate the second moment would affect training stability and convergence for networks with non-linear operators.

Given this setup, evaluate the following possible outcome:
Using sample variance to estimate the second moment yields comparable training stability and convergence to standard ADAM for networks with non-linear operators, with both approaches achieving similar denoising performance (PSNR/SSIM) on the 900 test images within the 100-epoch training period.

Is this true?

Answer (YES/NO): NO